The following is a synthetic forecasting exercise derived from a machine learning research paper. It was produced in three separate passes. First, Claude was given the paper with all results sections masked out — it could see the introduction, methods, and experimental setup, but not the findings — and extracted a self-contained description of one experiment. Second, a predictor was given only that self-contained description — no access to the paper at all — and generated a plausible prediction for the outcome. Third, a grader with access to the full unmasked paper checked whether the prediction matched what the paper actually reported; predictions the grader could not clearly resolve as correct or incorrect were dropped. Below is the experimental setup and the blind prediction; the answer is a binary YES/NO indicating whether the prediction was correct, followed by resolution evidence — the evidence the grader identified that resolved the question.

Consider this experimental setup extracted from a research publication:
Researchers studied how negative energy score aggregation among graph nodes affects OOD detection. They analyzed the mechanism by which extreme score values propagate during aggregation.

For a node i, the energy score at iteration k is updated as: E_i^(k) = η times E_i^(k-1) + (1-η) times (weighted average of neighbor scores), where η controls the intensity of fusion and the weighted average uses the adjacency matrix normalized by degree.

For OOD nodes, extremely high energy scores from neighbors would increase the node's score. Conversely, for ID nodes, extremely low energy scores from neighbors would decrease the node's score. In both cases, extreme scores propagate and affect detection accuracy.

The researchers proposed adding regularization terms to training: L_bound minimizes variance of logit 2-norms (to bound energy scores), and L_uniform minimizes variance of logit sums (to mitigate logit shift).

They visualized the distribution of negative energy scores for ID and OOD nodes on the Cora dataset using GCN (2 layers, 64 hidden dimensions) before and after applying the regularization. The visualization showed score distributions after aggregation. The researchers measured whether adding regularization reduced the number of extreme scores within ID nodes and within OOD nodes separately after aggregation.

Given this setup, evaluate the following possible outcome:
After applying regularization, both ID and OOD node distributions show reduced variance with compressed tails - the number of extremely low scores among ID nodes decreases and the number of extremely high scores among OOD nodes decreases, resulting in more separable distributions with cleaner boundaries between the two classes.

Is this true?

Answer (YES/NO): YES